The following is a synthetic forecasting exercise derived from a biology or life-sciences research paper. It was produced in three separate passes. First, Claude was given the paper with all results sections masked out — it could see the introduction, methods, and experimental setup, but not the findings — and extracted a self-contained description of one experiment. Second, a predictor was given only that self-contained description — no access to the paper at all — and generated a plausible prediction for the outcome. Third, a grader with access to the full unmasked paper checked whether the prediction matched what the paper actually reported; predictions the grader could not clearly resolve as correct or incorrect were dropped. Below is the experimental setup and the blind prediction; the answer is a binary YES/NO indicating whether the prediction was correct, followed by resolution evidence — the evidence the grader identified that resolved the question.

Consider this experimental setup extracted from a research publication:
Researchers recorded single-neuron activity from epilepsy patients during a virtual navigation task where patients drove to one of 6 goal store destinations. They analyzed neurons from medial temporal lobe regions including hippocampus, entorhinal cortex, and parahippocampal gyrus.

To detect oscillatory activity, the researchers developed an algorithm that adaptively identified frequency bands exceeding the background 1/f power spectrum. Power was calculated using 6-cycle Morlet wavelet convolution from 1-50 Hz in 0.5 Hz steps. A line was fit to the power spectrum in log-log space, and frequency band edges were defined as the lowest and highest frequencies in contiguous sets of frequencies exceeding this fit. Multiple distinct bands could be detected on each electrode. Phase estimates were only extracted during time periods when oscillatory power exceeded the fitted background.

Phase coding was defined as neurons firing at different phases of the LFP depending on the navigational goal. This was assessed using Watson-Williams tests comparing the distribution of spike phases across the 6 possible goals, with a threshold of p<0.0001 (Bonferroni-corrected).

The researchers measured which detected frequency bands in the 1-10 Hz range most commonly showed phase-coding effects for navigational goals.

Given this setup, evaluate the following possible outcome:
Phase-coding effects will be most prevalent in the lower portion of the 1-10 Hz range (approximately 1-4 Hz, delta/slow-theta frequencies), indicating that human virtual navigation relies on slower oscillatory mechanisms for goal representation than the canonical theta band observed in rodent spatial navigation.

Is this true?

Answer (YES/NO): YES